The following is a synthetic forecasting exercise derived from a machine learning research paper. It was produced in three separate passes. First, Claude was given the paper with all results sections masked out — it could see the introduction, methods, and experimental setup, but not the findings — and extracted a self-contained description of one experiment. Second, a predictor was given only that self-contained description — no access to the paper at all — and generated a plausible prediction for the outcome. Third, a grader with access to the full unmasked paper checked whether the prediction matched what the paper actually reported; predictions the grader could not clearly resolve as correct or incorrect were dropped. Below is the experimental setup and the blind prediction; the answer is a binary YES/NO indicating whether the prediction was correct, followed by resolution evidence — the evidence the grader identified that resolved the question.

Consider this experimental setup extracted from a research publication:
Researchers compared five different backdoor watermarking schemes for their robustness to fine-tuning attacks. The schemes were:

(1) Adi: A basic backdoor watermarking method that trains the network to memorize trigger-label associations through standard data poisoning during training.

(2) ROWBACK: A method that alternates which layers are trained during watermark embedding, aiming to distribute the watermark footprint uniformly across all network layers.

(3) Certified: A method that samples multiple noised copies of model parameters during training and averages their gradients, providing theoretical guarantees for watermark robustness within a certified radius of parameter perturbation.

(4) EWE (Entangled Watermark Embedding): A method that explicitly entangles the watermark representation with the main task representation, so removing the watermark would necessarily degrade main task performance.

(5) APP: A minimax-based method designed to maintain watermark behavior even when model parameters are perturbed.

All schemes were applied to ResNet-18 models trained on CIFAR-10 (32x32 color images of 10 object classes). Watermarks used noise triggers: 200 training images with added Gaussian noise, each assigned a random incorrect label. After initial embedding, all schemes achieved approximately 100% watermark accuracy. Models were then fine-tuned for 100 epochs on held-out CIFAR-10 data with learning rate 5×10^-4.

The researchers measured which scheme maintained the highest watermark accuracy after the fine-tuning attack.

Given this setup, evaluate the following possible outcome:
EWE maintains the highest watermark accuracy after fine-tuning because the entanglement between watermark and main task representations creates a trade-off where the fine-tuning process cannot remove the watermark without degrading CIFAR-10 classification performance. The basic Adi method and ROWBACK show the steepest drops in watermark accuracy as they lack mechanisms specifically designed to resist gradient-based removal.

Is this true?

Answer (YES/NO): NO